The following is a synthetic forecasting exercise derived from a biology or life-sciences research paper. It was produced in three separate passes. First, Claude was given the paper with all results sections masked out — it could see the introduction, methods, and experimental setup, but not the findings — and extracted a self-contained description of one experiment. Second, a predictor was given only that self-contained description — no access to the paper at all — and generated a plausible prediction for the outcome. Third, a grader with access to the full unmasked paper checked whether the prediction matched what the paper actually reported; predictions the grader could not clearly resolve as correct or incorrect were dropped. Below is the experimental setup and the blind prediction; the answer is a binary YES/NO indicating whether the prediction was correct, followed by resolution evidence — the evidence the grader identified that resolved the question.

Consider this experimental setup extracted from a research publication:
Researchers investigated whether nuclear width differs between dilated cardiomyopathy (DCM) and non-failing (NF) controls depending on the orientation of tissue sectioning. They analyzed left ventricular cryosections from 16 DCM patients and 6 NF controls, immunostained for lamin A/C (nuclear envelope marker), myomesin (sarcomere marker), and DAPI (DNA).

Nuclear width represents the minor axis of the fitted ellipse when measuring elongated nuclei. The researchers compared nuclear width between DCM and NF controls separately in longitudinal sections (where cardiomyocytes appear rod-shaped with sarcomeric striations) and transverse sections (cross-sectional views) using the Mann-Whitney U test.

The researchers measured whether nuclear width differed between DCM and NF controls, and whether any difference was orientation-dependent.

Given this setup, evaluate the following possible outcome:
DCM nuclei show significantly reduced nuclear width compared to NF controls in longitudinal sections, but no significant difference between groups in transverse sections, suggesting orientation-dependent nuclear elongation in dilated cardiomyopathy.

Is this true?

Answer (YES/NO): NO